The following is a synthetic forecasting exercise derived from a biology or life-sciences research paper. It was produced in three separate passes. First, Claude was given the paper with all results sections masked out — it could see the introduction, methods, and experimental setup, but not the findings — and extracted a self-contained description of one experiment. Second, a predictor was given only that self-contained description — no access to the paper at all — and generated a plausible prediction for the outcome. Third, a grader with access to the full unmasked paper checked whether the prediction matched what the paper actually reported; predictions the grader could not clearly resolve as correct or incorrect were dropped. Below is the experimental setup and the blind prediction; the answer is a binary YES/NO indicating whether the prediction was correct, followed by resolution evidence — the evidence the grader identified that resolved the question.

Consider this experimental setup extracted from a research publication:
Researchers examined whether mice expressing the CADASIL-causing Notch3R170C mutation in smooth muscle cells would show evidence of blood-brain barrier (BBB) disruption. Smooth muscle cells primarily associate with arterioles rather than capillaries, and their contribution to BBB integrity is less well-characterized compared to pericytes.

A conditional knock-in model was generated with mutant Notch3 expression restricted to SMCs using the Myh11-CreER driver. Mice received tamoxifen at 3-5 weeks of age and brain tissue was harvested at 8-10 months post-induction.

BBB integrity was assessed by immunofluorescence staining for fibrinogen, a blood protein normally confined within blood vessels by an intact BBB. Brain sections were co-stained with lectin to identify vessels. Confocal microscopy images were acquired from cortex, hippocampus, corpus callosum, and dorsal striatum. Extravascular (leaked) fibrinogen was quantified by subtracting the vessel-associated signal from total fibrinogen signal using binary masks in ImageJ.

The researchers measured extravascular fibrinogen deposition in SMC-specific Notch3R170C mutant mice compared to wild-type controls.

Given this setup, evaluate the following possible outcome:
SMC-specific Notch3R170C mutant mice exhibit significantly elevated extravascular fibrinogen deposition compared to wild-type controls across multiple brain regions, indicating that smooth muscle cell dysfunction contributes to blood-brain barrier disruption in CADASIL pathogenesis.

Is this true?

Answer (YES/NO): NO